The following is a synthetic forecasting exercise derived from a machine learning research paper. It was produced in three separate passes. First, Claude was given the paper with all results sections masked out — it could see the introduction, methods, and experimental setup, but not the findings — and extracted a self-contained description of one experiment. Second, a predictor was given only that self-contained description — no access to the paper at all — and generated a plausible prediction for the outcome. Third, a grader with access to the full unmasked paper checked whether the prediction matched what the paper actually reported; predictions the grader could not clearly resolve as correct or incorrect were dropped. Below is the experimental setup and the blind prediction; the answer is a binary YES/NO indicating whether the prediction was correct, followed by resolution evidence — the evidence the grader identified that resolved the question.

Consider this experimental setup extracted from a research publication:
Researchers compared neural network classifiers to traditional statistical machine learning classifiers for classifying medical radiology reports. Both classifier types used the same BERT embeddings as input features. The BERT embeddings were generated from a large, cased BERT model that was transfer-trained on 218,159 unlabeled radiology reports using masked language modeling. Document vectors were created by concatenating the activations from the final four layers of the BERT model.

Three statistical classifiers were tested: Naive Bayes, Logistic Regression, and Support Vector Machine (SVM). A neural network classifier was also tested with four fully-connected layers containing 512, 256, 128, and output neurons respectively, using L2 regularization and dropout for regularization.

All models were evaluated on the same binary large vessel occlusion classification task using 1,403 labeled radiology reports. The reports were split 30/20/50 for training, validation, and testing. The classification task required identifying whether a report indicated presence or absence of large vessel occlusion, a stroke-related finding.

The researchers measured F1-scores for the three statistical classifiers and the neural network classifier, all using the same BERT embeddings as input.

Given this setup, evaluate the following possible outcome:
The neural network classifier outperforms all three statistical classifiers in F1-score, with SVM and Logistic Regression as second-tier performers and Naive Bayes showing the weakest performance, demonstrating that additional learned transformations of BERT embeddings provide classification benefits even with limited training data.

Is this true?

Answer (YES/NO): YES